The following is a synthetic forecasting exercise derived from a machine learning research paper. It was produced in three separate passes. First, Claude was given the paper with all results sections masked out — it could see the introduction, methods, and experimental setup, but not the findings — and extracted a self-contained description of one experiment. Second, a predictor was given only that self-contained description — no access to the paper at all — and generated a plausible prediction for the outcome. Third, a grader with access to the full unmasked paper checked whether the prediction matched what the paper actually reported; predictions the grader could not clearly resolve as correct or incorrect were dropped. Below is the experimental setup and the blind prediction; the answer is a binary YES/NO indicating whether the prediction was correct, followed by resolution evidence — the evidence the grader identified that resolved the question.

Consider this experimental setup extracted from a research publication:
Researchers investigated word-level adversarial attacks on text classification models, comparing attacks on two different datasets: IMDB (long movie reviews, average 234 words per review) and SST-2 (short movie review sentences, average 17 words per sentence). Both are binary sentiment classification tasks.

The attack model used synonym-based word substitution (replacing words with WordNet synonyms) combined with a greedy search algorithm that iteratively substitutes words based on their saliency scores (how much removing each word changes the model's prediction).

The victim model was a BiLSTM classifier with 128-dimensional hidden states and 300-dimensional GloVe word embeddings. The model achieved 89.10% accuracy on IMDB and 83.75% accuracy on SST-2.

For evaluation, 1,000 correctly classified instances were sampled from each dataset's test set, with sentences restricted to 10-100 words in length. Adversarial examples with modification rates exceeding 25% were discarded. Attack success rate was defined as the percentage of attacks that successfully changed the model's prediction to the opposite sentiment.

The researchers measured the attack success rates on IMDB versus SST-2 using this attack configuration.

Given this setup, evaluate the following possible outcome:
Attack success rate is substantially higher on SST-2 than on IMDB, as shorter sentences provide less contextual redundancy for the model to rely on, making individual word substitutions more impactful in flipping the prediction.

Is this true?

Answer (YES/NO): NO